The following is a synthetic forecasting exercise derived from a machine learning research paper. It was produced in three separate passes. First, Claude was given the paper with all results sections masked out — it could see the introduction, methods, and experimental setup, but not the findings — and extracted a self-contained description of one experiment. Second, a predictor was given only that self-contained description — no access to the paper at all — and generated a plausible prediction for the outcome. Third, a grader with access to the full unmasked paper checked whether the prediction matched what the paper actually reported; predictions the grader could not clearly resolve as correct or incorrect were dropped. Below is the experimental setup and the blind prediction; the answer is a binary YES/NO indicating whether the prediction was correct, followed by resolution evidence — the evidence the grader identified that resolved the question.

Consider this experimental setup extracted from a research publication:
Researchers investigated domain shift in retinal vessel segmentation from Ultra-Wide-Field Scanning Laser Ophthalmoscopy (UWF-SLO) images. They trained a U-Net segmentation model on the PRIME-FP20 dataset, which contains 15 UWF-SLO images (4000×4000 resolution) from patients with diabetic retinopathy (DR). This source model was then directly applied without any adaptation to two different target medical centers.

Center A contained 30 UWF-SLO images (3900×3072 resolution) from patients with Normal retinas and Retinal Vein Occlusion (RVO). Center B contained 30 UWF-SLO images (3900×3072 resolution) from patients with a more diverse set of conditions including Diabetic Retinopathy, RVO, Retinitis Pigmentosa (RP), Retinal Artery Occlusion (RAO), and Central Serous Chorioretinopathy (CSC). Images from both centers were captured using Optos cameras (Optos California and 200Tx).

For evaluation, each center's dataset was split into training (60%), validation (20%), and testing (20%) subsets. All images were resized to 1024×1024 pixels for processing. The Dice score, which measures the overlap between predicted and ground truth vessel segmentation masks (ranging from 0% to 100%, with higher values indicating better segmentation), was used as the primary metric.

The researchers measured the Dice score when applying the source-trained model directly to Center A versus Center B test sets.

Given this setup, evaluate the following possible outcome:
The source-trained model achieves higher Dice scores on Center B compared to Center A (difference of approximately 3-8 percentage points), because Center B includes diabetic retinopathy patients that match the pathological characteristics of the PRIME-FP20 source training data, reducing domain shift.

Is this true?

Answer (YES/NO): NO